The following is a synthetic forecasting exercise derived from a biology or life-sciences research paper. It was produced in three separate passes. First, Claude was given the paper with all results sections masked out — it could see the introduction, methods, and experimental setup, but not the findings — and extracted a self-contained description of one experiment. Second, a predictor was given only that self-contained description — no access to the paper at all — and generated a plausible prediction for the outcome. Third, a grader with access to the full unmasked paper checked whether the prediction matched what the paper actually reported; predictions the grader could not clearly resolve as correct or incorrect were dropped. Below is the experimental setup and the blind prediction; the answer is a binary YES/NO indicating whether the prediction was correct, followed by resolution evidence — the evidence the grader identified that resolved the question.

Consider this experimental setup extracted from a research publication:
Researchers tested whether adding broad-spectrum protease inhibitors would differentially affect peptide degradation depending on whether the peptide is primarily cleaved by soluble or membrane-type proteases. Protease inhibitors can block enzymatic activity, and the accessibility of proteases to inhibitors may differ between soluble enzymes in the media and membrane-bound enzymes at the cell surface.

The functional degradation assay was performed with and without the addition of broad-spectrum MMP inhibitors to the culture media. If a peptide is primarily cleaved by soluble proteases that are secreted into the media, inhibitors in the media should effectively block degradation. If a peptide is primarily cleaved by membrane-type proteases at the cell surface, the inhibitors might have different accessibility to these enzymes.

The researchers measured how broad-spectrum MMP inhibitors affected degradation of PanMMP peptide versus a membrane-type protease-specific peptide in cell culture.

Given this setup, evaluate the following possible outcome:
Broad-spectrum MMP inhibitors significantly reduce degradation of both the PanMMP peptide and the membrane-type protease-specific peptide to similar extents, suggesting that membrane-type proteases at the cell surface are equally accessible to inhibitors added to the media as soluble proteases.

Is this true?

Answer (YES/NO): NO